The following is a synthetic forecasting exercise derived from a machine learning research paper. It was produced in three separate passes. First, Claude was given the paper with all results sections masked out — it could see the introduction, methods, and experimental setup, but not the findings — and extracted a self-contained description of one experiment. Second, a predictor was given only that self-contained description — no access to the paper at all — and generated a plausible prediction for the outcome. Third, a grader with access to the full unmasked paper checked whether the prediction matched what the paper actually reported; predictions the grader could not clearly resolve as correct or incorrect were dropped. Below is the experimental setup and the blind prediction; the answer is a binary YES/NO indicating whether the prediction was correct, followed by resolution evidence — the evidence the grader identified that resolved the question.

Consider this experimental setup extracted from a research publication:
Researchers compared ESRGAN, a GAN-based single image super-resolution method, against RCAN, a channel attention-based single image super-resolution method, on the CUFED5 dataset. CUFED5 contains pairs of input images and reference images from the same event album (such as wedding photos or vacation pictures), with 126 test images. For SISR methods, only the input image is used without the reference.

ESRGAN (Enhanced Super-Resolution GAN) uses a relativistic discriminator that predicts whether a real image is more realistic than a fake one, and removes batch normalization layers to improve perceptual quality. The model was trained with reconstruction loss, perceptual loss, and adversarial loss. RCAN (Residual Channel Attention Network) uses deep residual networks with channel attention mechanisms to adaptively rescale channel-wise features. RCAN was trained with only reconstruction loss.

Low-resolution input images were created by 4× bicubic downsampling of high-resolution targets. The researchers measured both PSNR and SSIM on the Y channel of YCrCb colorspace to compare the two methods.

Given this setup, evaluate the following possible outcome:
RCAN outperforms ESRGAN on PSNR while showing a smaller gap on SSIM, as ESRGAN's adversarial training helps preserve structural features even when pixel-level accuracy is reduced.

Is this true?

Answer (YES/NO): NO